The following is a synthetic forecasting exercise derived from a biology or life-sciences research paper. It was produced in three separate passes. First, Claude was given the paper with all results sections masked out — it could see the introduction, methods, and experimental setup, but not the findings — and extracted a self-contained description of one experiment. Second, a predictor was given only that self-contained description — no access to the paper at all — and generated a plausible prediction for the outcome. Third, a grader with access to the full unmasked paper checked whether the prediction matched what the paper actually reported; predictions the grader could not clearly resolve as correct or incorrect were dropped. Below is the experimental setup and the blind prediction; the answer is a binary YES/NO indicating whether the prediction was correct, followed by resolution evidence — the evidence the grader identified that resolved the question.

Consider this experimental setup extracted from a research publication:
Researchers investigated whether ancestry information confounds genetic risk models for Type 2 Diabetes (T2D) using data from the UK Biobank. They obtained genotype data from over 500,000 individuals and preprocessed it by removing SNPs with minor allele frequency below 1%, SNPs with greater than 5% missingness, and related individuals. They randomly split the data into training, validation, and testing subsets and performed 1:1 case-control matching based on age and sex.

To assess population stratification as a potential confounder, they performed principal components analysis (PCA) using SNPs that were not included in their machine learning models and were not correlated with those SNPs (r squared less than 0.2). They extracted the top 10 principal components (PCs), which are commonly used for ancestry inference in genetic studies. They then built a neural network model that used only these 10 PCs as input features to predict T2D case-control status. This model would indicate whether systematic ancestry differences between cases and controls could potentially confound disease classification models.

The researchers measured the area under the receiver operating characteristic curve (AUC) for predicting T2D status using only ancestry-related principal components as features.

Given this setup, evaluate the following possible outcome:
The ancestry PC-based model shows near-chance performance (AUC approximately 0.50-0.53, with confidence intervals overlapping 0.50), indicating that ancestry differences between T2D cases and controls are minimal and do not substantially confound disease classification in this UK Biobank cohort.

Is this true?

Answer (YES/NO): NO